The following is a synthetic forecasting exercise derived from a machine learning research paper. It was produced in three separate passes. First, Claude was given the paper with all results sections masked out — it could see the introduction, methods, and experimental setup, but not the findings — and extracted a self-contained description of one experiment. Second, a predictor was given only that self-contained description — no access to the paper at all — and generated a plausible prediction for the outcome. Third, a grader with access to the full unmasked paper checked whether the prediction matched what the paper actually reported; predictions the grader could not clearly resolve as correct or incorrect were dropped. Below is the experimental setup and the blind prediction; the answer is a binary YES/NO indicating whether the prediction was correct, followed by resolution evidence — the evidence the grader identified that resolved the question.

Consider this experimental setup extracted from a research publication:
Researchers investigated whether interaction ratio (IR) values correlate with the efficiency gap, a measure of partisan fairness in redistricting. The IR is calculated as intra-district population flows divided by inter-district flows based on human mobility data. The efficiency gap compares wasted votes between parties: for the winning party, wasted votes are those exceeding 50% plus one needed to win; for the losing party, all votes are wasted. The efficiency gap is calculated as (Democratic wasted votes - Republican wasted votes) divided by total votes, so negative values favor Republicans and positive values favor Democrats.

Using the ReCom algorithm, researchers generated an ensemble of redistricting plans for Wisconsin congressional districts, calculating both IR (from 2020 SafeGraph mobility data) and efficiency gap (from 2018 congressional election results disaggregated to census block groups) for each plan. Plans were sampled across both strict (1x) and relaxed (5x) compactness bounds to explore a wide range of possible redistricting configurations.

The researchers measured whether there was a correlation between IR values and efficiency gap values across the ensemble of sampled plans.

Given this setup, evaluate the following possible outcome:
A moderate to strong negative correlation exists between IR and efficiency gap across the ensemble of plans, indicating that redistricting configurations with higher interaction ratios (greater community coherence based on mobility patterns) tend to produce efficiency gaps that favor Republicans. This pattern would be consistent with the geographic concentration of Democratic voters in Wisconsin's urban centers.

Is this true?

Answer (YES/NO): NO